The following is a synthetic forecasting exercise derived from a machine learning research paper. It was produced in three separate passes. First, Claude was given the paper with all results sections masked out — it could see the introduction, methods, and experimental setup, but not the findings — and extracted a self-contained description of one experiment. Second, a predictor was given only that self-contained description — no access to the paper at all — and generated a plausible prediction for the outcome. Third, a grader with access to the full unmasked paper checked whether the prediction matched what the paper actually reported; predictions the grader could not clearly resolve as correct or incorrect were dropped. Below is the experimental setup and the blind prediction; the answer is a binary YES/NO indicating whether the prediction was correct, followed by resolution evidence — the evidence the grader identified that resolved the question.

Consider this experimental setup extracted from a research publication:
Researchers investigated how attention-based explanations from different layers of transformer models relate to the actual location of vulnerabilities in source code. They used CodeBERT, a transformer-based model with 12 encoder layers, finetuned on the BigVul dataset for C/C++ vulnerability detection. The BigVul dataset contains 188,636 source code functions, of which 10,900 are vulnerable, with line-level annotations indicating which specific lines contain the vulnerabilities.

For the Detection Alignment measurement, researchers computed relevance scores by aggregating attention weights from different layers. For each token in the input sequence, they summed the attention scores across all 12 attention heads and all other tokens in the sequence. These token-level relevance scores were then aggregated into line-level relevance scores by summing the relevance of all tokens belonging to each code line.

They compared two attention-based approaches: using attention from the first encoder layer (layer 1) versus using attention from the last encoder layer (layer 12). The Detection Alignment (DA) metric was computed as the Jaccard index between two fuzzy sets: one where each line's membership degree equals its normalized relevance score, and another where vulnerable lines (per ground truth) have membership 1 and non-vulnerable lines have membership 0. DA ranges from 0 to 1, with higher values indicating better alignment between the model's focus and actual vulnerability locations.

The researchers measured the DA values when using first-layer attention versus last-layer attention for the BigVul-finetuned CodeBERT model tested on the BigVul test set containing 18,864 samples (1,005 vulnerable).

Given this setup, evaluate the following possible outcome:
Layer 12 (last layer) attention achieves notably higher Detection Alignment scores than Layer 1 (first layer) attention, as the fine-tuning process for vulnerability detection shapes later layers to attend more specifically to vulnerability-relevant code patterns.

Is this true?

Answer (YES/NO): NO